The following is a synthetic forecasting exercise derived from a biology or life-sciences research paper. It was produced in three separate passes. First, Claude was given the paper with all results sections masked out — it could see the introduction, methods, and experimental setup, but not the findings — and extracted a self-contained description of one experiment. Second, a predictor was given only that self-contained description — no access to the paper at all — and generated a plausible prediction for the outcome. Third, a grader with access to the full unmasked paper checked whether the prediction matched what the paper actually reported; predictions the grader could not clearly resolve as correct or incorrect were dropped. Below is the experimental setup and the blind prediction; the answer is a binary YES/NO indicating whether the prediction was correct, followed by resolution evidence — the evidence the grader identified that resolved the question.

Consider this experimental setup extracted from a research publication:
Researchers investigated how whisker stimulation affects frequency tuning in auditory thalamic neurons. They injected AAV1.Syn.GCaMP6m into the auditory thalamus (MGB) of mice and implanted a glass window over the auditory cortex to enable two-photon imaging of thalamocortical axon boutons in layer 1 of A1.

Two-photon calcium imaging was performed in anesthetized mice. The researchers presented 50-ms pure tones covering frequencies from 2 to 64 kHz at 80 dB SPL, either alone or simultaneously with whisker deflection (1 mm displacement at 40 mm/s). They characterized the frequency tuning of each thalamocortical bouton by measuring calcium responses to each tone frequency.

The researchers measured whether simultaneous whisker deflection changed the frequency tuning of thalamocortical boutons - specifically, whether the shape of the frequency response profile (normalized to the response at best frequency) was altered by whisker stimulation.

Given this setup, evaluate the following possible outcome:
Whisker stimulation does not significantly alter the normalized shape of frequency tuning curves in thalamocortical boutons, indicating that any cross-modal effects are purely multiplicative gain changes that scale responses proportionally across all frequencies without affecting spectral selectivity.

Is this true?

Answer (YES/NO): NO